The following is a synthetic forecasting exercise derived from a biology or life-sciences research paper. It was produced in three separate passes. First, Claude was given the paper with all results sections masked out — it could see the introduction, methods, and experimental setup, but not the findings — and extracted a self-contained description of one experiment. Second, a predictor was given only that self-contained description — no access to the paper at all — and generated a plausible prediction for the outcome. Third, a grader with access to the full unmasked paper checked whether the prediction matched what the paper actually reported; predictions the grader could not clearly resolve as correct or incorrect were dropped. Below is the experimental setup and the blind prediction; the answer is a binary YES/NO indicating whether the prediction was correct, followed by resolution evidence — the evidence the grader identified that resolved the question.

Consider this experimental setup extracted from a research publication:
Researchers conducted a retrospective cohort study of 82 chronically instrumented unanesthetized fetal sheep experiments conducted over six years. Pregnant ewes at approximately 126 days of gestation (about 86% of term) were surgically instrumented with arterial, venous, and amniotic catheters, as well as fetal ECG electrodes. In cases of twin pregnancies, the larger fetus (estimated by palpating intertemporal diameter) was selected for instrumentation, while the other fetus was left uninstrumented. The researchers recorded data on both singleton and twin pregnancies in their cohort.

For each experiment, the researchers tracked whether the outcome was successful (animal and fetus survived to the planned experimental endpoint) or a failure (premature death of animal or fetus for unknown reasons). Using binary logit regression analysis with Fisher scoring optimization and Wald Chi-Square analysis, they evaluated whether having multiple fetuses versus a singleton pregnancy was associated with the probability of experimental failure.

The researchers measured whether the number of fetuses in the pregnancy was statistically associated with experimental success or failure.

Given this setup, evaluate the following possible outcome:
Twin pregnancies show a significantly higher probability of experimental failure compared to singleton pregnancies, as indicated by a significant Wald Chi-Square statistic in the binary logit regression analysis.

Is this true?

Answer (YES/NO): NO